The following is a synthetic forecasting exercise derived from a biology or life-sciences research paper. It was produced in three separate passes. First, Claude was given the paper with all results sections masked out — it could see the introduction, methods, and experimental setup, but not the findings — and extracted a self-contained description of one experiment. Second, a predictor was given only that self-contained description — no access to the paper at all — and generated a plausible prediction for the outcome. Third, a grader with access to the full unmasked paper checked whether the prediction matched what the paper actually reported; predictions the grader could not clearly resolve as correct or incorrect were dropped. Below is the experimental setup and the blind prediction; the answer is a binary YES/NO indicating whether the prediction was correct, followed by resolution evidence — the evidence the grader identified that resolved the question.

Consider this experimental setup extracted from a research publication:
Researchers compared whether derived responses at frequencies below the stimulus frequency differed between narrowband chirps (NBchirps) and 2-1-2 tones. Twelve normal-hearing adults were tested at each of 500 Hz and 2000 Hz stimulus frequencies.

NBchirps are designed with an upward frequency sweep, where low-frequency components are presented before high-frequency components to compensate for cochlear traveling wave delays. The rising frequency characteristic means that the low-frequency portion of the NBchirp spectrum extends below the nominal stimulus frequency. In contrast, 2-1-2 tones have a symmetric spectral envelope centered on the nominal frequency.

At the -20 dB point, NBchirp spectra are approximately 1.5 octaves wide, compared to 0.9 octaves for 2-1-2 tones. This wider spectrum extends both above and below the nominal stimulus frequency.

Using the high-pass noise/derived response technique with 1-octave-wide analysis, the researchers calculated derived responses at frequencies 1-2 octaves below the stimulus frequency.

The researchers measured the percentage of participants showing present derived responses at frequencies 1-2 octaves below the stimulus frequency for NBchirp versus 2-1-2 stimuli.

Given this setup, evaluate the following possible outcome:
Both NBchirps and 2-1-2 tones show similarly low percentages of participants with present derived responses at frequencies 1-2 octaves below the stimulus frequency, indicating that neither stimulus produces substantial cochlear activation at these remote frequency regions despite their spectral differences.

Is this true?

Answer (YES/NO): NO